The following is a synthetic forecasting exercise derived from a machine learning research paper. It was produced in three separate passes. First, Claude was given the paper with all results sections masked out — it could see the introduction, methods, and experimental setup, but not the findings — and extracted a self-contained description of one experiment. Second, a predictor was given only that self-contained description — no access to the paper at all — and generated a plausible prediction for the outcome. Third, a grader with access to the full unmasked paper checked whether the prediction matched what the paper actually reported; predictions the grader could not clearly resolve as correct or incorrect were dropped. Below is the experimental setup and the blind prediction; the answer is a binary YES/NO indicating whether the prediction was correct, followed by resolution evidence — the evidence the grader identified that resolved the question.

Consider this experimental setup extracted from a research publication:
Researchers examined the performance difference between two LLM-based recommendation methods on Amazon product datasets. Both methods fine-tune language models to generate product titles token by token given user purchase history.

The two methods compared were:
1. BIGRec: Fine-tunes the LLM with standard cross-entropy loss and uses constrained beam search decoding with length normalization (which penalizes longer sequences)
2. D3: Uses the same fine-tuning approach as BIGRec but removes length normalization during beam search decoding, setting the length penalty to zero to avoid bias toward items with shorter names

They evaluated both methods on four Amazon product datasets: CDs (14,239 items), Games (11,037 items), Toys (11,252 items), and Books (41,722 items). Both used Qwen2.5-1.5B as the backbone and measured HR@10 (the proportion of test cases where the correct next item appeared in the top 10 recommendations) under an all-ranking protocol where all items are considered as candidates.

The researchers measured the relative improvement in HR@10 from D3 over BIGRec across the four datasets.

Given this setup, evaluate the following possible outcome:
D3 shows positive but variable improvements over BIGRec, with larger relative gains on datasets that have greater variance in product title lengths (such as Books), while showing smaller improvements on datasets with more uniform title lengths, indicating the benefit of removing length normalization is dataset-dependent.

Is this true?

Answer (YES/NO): NO